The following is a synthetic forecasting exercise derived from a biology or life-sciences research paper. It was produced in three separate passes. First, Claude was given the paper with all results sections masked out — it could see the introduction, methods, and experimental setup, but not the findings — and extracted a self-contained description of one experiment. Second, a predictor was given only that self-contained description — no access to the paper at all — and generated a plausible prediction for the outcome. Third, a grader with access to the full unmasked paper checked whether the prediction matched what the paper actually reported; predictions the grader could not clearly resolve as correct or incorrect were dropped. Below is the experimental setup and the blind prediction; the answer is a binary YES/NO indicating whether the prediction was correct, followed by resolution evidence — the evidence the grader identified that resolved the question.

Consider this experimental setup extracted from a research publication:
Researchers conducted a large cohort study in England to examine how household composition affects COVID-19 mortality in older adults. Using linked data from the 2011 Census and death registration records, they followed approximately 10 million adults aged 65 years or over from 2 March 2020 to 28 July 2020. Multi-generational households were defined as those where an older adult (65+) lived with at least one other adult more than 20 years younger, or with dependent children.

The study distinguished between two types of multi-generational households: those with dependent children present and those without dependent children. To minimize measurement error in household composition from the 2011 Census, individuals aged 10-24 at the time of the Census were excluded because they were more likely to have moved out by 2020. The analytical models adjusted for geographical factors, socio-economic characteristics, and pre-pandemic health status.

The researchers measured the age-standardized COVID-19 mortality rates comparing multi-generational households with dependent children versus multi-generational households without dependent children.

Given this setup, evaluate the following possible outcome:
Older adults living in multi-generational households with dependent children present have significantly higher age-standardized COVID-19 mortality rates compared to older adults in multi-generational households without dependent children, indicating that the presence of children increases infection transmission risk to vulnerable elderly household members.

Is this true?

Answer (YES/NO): NO